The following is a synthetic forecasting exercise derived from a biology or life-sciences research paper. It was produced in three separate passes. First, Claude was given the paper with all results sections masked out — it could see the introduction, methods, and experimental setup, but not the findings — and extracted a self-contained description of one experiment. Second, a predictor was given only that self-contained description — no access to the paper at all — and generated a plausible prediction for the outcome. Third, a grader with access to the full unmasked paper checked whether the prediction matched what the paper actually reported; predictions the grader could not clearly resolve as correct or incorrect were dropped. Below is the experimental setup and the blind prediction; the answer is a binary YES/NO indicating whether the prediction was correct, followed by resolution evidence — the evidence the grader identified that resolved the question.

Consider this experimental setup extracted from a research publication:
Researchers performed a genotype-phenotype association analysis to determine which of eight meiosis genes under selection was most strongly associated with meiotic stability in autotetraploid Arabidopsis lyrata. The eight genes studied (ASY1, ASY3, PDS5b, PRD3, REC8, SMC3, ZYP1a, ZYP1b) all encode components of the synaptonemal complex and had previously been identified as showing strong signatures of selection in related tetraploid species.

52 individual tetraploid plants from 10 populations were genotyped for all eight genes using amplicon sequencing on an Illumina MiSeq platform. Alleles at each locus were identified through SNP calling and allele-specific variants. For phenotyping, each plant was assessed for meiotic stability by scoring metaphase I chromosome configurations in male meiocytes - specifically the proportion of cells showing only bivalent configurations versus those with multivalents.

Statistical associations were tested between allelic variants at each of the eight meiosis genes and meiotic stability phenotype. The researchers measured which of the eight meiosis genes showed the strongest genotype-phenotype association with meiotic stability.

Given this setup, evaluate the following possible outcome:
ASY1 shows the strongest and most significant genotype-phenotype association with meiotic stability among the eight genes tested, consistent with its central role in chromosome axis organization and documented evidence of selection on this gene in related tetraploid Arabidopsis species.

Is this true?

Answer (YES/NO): NO